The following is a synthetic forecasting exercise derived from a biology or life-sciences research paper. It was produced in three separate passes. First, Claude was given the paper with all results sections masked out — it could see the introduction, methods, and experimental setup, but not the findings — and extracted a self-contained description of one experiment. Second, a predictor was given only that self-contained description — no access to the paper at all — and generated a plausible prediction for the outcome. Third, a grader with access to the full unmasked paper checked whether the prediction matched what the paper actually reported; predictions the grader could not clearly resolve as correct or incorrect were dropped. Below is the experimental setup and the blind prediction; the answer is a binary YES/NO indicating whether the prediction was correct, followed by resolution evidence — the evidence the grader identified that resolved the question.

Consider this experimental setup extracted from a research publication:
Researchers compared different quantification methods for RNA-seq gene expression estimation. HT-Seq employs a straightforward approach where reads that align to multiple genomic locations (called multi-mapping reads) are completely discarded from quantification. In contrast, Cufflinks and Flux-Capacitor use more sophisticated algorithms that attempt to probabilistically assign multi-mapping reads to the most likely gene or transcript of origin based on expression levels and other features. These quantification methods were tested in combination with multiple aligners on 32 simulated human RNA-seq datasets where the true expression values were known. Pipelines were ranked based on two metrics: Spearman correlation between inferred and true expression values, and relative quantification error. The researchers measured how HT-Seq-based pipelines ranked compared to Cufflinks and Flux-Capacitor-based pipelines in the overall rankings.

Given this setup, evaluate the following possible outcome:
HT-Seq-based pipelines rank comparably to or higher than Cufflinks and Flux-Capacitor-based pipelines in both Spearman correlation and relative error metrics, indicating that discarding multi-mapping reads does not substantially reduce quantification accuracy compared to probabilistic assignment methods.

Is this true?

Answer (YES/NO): YES